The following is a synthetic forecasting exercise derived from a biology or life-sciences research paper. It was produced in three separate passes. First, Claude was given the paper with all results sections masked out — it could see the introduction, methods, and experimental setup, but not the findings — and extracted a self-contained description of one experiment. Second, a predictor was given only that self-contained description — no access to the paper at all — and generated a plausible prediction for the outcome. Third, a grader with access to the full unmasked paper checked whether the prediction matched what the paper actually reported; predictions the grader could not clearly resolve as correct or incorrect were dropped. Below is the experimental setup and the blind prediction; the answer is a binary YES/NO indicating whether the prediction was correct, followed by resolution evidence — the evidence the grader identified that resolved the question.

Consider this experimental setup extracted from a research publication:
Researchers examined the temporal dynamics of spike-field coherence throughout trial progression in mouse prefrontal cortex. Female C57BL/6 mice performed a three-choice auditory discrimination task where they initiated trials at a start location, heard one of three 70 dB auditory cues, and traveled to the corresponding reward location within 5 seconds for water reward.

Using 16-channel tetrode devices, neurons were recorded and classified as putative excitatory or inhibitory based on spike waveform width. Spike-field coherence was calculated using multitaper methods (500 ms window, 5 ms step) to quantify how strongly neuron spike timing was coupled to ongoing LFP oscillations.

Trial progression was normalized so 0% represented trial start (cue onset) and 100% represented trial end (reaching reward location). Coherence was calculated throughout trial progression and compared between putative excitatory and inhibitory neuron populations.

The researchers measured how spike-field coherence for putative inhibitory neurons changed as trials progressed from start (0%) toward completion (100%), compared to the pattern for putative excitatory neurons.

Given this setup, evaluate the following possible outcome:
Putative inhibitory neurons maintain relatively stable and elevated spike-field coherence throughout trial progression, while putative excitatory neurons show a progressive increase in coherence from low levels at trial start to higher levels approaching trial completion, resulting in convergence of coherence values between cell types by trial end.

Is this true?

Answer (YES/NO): NO